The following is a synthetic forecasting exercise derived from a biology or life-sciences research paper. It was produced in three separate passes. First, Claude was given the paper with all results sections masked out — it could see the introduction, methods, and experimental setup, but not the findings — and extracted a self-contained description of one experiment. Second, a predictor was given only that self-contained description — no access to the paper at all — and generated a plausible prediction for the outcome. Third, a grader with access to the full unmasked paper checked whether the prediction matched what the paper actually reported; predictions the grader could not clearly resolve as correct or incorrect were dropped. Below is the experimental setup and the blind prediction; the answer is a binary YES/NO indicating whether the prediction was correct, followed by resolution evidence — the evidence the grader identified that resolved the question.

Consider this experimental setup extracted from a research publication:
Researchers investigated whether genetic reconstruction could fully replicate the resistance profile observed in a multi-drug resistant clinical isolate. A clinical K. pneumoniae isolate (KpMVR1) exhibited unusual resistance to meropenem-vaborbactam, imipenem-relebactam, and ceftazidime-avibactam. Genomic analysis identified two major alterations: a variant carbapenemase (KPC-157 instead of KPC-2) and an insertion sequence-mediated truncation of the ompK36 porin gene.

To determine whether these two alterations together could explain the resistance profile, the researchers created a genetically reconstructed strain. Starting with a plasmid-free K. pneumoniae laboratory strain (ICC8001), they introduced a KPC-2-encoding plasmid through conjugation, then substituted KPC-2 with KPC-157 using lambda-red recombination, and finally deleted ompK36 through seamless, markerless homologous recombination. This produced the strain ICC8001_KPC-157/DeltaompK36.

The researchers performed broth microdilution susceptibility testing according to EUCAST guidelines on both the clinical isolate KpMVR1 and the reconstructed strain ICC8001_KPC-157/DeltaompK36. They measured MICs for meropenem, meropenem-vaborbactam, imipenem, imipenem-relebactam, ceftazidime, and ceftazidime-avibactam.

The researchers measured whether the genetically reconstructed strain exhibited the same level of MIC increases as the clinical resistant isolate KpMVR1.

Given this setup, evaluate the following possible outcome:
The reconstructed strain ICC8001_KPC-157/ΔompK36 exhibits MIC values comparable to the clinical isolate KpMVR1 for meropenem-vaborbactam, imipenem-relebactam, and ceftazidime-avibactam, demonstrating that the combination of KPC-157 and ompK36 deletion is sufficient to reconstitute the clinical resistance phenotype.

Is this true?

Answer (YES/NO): NO